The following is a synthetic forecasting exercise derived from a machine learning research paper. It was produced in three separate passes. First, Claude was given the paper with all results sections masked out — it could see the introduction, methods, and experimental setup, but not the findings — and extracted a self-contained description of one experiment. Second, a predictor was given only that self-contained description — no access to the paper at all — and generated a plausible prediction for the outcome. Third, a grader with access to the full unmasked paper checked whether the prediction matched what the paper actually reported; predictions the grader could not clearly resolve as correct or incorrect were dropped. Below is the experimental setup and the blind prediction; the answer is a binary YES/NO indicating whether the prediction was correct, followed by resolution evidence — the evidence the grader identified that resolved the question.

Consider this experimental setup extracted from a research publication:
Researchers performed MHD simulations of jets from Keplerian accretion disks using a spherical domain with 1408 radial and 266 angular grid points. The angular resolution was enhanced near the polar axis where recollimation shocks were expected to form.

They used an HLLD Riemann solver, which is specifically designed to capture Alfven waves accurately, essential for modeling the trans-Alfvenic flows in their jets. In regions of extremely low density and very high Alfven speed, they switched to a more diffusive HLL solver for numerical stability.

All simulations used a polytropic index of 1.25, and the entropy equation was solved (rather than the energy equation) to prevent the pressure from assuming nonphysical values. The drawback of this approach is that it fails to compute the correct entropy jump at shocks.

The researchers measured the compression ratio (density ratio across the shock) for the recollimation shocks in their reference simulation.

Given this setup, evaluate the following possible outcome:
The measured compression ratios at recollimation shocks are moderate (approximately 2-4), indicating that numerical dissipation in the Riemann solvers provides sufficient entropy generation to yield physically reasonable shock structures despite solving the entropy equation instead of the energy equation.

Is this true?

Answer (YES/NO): NO